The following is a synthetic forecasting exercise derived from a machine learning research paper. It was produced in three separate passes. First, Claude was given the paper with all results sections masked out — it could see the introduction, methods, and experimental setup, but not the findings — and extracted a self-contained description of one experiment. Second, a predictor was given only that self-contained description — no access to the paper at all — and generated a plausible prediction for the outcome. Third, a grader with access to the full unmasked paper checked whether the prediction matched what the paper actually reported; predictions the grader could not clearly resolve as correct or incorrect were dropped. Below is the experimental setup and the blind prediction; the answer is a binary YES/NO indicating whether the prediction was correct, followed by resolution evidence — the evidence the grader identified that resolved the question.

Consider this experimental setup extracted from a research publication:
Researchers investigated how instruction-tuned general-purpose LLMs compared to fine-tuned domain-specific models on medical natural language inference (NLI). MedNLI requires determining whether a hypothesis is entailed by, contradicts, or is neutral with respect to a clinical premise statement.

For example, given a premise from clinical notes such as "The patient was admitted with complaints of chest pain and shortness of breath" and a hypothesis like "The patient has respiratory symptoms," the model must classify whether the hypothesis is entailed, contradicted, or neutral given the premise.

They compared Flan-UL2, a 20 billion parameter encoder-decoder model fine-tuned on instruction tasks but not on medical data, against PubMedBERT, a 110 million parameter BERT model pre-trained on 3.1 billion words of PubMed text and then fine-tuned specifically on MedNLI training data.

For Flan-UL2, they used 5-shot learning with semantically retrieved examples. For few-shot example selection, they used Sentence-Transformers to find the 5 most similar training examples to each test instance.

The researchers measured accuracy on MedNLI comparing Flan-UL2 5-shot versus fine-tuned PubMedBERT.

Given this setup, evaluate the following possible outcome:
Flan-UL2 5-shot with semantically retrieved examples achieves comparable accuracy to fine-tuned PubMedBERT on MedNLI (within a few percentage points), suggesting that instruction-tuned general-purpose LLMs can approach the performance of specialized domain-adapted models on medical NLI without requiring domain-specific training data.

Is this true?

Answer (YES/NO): NO